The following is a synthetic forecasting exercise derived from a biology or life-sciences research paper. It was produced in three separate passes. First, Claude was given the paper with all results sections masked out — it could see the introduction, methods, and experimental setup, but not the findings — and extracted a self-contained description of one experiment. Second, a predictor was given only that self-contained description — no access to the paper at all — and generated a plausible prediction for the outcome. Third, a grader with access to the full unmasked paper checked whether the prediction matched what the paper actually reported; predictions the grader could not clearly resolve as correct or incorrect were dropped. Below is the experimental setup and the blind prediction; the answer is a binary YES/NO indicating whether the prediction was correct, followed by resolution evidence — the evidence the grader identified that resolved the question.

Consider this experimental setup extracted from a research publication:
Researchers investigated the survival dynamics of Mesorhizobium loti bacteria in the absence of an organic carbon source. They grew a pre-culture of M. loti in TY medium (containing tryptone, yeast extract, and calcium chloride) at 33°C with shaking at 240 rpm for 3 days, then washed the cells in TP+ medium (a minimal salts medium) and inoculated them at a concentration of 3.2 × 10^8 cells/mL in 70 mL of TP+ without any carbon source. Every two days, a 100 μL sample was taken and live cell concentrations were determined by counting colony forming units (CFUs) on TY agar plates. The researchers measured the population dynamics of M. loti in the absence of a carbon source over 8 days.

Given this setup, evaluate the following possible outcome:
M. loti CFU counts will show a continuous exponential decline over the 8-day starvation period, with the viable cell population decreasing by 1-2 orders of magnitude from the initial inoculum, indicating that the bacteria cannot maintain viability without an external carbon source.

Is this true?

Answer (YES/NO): NO